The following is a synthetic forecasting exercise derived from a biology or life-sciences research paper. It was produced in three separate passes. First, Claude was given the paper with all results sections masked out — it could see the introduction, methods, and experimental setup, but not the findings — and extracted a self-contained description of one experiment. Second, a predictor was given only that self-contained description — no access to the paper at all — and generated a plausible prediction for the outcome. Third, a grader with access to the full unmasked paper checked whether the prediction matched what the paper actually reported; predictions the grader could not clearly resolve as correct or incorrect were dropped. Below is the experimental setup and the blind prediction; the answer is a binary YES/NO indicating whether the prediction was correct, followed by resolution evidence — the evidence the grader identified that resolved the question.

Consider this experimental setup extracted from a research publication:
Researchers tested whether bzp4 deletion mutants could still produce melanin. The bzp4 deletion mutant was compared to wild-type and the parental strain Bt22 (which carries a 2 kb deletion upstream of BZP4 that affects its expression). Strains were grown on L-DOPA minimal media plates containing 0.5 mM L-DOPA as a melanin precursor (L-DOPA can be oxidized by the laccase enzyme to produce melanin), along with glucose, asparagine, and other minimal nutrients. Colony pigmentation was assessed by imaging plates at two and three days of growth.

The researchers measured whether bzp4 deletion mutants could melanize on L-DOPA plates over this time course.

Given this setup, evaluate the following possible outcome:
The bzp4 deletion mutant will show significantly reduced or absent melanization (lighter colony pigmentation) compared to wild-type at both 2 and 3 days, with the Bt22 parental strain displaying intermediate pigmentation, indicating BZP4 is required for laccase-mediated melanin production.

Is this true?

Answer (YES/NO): NO